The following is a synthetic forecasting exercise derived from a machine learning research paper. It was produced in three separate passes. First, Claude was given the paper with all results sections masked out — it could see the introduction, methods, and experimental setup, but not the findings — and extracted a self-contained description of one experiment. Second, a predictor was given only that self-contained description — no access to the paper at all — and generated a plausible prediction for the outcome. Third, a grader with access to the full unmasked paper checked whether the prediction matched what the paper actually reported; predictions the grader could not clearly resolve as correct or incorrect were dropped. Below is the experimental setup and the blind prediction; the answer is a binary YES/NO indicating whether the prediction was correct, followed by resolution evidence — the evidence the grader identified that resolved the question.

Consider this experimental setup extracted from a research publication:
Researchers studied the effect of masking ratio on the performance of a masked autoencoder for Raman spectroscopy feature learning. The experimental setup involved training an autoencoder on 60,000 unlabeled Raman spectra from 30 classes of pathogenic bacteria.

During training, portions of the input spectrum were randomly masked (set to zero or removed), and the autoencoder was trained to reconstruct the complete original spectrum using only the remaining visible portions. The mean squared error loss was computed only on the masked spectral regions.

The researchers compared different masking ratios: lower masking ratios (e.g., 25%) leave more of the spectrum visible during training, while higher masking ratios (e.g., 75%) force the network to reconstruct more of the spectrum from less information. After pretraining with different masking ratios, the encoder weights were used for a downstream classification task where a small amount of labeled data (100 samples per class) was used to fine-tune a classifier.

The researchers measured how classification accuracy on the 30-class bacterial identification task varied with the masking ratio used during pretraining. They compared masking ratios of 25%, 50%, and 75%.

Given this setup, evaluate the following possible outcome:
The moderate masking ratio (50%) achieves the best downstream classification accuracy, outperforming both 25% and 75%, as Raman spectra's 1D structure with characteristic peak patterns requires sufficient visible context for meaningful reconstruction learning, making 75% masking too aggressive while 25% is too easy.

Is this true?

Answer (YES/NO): YES